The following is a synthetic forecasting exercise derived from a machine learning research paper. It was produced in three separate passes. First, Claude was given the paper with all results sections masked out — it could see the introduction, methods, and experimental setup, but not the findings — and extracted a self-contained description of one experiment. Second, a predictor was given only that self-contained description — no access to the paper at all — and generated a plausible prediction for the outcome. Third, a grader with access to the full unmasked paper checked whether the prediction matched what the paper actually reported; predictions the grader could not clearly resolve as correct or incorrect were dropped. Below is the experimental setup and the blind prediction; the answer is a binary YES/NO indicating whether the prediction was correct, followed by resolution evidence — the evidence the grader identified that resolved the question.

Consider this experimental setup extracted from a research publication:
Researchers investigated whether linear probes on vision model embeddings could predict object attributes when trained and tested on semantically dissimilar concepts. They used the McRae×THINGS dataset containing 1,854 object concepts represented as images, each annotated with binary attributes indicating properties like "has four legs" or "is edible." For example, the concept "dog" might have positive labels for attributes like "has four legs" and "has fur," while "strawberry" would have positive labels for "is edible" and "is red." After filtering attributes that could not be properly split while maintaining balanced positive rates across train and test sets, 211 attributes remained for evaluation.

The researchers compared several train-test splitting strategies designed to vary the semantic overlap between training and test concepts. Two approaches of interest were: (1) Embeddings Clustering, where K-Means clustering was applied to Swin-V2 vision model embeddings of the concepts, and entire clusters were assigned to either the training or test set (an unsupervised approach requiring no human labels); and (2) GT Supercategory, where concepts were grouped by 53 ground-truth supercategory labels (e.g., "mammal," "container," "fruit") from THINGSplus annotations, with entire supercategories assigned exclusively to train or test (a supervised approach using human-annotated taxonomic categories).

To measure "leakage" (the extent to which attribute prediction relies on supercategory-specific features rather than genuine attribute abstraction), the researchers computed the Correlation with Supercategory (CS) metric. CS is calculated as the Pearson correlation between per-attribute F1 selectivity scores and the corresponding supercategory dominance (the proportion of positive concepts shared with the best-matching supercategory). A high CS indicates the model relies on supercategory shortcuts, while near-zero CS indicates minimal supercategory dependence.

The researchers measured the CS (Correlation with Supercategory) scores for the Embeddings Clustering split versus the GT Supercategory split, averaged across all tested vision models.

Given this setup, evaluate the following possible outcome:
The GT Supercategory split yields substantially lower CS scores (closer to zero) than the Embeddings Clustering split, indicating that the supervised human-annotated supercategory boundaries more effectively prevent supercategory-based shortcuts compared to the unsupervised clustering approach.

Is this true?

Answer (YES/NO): NO